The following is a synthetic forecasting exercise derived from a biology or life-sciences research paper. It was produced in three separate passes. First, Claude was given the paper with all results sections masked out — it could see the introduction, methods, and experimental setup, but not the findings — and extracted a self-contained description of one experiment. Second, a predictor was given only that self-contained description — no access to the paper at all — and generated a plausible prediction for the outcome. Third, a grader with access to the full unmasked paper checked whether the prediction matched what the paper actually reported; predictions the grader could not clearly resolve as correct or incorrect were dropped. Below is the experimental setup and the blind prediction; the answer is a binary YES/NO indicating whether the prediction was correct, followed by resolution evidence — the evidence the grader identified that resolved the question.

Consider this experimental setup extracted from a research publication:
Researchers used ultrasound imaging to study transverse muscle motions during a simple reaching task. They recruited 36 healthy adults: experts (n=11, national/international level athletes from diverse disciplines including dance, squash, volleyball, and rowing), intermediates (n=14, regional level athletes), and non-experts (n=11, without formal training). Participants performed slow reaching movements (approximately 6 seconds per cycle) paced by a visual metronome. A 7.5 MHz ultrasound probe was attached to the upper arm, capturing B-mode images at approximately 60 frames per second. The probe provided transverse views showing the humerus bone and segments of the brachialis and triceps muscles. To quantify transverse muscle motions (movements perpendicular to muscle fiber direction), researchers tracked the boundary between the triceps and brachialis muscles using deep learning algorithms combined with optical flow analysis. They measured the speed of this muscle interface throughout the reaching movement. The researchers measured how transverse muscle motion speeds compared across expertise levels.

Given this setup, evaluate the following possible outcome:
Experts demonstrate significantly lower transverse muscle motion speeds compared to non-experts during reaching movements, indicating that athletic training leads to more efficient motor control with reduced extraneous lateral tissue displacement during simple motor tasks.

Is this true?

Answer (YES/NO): YES